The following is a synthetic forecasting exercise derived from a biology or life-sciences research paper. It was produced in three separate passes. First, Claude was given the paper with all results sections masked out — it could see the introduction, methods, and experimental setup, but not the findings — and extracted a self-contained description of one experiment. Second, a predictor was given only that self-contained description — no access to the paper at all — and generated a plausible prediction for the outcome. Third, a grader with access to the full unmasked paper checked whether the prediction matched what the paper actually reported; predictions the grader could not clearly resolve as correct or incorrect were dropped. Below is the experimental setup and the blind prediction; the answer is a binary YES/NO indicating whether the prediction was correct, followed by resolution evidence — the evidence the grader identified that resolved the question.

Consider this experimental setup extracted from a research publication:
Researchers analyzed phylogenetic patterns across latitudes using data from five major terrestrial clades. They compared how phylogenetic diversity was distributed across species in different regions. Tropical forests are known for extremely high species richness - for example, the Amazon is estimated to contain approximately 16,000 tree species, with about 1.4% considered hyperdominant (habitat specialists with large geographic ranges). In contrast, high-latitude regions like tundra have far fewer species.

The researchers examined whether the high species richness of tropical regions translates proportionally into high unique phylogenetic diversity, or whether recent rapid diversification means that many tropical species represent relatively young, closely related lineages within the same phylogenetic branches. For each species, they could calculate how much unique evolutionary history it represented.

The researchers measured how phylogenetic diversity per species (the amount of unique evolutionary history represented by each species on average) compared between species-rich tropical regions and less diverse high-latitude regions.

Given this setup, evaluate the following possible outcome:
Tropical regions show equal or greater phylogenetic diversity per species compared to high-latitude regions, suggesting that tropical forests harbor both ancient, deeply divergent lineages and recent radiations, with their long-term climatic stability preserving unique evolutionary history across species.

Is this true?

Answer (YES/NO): NO